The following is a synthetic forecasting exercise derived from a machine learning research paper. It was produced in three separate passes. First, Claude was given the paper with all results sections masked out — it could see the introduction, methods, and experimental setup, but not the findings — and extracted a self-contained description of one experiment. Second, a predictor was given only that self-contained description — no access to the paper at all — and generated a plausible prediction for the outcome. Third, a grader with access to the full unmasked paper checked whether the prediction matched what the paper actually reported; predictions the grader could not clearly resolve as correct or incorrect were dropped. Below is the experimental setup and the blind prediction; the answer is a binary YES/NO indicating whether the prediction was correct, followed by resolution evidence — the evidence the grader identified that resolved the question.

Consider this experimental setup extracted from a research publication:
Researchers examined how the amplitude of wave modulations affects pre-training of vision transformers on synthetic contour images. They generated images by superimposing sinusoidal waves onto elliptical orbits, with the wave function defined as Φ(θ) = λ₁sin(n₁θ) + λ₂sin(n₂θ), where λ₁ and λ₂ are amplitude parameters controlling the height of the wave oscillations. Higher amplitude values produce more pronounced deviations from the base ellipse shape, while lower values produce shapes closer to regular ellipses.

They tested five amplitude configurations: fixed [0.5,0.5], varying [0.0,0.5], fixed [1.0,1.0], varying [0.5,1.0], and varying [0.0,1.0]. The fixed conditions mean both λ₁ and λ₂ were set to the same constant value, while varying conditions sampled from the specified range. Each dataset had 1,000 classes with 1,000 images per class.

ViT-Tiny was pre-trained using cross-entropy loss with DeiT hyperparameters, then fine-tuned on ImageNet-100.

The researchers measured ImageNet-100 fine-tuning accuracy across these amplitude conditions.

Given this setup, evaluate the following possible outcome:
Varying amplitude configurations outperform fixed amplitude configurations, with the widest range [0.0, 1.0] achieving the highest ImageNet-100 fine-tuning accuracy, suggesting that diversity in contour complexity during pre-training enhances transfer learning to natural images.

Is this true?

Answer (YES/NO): NO